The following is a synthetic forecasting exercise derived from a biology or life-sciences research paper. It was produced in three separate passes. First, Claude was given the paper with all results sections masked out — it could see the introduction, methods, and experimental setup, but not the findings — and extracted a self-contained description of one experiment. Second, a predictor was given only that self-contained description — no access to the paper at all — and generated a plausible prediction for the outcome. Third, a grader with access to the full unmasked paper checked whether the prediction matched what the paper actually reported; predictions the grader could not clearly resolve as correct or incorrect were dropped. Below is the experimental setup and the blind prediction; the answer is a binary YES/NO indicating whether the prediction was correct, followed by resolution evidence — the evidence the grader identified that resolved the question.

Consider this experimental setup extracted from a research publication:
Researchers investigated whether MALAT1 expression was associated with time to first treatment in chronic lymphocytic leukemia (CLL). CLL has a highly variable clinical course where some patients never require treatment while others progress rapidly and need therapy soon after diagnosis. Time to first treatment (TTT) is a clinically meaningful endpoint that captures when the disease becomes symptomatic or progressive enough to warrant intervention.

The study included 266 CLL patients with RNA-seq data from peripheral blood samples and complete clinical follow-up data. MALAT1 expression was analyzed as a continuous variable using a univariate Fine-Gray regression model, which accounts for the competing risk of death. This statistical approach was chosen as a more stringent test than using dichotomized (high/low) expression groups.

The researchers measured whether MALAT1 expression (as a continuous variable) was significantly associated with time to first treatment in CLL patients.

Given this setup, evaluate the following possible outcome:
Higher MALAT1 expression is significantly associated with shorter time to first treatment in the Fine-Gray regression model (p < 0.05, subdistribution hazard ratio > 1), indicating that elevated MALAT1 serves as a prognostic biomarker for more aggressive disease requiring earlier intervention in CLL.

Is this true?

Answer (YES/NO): YES